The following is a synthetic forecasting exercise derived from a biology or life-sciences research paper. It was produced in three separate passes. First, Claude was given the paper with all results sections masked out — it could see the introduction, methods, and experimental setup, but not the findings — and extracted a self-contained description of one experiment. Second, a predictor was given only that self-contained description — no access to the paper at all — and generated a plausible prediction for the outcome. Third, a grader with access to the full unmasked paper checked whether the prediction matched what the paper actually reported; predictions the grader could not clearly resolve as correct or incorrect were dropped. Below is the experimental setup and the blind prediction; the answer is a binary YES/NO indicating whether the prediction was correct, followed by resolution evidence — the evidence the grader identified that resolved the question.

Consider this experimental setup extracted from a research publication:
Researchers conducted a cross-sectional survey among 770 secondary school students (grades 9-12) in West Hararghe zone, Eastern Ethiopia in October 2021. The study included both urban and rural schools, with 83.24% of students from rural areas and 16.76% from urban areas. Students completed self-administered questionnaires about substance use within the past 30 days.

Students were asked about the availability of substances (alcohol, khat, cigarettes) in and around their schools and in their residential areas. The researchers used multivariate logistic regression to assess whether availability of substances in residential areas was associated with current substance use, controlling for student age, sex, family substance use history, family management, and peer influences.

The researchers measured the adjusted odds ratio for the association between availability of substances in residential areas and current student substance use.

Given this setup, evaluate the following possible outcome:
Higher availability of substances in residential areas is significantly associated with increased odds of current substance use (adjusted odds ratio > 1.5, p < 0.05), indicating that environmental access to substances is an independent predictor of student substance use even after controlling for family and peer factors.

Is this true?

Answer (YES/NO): YES